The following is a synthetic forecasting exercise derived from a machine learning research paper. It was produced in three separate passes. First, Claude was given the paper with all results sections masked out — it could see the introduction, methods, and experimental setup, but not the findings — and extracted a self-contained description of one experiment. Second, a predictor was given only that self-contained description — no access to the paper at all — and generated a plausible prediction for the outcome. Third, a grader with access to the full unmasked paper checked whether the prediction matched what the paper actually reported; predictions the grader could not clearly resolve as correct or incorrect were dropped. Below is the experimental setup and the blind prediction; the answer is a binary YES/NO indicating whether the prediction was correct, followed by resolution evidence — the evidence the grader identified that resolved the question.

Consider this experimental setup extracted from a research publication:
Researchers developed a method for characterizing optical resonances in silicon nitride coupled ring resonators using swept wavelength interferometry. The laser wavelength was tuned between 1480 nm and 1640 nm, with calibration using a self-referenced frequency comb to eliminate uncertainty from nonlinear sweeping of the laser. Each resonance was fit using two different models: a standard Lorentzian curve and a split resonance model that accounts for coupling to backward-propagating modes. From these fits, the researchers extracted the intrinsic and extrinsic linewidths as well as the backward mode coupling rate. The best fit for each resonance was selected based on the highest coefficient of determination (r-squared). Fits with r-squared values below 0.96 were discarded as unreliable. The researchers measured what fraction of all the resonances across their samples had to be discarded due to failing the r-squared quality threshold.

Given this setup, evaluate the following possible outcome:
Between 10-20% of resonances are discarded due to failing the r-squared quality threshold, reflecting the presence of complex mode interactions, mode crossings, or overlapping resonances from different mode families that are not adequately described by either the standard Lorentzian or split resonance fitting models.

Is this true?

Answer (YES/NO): NO